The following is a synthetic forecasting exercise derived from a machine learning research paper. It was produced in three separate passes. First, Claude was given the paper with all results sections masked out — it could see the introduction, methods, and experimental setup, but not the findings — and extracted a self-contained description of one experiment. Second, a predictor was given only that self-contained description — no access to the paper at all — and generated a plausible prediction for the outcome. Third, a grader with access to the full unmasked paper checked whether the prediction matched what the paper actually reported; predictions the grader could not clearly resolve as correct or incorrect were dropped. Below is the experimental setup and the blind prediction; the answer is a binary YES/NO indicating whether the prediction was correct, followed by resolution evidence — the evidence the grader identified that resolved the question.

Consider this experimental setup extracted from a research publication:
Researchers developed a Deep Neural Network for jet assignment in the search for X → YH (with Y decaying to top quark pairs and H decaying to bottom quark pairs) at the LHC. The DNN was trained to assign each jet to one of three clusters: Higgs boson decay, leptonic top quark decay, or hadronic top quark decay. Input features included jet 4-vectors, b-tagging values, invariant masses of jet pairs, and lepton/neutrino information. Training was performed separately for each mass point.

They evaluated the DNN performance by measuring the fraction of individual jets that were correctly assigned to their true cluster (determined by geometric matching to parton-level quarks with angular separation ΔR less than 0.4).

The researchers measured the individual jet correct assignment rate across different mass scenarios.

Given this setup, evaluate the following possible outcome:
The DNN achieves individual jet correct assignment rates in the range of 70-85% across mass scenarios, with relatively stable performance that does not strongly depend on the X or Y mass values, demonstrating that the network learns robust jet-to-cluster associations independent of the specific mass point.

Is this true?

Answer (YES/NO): NO